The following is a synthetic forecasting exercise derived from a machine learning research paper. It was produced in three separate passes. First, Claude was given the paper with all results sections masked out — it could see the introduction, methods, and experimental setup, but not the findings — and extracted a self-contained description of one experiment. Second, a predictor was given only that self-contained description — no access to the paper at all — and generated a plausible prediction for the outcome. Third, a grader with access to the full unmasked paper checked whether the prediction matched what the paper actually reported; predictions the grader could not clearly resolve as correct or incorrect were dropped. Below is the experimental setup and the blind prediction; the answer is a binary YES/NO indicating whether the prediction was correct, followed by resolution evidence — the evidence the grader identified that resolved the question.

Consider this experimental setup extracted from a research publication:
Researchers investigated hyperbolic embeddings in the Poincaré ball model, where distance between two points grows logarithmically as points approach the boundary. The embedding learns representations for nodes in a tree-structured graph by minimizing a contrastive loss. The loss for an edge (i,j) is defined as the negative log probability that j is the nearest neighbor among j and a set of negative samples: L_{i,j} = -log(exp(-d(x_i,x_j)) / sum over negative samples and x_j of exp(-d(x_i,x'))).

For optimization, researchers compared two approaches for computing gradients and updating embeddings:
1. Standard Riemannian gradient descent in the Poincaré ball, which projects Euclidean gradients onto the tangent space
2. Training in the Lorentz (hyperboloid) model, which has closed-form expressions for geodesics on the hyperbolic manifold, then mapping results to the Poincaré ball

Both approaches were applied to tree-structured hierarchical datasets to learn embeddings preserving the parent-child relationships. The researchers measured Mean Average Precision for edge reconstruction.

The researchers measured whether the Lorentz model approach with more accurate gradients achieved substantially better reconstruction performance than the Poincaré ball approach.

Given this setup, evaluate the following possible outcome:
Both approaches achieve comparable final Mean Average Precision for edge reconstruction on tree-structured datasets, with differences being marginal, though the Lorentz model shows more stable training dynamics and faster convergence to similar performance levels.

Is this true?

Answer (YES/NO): NO